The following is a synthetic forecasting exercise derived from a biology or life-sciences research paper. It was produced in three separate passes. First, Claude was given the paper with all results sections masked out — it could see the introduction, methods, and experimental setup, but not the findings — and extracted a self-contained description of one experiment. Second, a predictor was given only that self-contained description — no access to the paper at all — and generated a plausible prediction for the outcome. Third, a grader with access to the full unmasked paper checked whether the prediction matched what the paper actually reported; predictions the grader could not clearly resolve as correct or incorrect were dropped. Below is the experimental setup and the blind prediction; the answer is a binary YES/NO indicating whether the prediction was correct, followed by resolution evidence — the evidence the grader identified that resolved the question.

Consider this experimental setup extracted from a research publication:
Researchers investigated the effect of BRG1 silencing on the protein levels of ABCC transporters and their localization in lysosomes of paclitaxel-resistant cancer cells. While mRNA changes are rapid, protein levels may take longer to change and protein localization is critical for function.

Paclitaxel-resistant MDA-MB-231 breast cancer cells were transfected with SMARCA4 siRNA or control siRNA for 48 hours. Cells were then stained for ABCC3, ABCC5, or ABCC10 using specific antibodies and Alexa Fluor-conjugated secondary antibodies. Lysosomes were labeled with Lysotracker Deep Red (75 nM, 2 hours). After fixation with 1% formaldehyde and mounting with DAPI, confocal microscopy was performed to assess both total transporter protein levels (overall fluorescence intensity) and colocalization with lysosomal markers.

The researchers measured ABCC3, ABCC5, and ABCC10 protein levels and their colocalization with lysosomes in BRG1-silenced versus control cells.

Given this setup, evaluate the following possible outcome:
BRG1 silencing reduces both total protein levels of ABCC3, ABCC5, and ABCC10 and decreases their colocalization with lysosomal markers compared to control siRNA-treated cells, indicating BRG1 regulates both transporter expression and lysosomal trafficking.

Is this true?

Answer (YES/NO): YES